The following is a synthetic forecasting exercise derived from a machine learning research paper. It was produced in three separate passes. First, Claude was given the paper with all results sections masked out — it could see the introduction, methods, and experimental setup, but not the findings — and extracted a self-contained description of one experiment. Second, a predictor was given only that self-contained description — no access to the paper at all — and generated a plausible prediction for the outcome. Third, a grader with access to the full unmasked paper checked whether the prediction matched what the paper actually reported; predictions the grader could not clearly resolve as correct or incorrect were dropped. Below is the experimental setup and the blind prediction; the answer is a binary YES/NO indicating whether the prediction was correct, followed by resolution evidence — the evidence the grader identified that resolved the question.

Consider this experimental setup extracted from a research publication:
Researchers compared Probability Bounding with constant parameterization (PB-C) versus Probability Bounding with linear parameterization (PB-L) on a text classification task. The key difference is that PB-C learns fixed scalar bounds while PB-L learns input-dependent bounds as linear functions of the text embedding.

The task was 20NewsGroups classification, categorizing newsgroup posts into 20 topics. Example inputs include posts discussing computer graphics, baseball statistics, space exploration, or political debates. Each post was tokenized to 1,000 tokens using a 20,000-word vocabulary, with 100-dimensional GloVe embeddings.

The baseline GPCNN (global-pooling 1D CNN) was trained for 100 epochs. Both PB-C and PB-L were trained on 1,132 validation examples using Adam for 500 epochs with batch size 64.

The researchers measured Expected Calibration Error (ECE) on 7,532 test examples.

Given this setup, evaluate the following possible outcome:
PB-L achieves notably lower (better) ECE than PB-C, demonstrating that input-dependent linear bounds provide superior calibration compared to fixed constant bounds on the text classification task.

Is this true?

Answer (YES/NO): NO